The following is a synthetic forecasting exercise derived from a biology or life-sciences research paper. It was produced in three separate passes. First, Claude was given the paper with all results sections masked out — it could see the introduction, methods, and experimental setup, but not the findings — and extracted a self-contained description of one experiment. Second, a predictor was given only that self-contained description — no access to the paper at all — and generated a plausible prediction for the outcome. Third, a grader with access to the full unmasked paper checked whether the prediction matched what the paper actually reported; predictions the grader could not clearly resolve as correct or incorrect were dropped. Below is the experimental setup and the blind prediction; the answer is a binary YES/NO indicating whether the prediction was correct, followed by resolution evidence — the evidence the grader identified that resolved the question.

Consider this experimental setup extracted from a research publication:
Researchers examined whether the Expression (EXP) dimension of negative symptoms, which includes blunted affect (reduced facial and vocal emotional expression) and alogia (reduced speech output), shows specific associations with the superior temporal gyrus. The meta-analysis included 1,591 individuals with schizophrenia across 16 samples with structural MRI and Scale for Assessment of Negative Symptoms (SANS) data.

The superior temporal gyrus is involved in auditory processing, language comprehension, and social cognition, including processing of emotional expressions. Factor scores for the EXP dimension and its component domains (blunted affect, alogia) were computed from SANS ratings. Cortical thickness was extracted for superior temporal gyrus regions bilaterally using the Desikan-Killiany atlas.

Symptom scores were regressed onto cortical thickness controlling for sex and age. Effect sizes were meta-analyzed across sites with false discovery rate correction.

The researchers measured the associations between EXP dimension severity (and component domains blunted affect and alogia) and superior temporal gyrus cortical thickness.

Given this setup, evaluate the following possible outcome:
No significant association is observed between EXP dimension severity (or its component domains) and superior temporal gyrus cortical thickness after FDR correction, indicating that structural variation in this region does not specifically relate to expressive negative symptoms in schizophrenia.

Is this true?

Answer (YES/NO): NO